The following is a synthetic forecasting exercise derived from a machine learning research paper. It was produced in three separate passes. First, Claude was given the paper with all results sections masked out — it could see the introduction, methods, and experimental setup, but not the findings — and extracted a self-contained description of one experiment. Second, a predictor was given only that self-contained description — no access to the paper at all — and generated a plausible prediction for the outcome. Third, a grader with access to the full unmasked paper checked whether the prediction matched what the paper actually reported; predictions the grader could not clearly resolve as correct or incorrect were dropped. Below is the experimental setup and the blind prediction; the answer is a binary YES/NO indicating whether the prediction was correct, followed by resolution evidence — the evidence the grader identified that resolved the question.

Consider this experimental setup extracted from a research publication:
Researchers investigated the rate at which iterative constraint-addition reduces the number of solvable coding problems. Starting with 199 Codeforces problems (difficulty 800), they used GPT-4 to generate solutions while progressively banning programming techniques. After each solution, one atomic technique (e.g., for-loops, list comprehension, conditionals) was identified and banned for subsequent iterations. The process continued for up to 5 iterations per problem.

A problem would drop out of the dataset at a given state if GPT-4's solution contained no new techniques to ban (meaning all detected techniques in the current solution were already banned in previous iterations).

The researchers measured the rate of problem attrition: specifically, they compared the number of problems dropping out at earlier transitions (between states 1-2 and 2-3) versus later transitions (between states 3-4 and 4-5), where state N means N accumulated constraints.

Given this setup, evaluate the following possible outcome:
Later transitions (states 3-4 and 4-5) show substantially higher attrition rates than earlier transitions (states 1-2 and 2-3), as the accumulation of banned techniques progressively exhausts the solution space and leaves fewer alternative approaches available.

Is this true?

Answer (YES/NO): YES